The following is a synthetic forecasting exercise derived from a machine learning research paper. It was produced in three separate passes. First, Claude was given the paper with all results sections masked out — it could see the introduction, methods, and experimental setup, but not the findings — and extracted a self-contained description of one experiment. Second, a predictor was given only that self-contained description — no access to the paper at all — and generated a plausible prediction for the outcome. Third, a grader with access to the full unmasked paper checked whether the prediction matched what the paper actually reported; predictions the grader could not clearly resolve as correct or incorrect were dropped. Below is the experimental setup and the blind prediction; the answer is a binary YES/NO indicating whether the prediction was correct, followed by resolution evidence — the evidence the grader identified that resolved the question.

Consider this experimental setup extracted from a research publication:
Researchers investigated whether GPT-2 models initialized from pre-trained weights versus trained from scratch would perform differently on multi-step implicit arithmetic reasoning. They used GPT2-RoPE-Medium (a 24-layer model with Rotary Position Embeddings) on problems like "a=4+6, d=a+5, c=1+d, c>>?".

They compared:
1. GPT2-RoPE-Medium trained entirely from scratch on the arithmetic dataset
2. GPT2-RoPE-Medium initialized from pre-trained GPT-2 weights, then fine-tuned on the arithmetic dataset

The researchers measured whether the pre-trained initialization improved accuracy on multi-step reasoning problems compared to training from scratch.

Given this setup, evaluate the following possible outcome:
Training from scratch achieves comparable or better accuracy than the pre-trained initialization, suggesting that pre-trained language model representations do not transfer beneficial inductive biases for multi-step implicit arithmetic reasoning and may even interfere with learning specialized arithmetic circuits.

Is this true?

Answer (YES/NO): NO